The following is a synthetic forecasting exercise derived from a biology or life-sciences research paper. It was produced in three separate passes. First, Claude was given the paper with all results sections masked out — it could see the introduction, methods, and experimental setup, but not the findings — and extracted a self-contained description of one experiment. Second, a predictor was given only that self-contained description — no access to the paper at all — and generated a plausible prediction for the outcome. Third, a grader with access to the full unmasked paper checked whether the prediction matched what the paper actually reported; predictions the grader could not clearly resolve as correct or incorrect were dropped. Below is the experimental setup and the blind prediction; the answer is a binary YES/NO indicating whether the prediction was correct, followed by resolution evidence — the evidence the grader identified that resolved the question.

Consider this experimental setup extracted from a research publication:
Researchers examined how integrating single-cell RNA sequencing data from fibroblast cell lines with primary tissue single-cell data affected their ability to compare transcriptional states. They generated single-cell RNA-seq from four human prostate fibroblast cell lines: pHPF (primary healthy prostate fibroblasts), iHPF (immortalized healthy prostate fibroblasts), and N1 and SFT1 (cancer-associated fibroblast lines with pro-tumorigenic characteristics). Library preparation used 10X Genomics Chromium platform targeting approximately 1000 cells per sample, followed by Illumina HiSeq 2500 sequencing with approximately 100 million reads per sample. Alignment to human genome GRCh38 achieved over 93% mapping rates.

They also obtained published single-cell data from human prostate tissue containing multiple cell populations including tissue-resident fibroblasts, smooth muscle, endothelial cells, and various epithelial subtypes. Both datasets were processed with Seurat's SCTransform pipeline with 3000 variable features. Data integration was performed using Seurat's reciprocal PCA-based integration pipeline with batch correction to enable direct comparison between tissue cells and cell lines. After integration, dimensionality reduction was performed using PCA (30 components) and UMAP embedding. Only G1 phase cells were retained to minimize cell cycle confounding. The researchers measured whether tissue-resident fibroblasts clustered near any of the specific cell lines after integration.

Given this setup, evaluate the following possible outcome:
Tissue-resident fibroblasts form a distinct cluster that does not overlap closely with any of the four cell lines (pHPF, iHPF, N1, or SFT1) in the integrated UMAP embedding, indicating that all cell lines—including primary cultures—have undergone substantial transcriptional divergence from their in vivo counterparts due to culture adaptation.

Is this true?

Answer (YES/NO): NO